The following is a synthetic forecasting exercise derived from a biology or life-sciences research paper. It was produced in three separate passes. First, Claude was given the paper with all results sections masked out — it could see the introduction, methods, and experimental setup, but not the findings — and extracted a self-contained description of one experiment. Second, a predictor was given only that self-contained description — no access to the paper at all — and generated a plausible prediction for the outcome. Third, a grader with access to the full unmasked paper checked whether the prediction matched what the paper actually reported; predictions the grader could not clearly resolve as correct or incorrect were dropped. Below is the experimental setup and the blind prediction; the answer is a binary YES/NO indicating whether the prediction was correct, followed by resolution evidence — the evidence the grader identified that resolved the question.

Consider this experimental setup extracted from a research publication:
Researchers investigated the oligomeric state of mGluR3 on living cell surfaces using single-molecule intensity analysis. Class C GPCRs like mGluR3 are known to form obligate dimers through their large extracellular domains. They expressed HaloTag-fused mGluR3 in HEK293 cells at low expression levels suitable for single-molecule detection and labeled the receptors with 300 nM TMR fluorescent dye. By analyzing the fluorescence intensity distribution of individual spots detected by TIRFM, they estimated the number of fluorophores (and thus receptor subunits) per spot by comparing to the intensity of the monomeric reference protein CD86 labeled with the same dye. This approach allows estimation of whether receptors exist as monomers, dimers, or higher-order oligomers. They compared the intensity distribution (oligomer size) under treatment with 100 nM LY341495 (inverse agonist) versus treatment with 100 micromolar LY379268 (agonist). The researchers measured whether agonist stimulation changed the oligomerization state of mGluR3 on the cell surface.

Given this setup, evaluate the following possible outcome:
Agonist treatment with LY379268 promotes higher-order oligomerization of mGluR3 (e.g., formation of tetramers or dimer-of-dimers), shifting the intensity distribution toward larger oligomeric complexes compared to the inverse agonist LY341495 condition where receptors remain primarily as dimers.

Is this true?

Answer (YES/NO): NO